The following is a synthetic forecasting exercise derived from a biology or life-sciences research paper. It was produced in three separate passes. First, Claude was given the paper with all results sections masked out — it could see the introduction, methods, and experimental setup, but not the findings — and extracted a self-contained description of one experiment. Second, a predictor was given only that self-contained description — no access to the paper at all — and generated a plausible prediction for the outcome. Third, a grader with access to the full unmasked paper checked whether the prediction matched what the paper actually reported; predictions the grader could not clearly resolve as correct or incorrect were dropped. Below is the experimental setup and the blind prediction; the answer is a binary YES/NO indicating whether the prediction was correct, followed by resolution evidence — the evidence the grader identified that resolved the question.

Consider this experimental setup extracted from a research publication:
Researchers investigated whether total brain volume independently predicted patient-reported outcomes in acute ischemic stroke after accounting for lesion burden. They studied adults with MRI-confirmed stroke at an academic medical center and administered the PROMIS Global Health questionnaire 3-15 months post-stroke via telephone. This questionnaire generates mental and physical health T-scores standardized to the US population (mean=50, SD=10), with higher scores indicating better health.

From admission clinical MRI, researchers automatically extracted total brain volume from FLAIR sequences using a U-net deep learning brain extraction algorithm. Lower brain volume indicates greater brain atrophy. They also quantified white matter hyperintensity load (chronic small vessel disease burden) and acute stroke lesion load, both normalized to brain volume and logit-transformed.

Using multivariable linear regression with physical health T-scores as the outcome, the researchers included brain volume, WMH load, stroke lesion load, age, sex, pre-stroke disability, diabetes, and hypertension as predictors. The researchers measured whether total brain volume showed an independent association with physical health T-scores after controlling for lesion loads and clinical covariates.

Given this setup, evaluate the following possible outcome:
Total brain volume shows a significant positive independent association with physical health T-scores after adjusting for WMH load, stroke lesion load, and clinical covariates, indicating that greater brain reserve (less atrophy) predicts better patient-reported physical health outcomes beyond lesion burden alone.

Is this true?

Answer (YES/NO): YES